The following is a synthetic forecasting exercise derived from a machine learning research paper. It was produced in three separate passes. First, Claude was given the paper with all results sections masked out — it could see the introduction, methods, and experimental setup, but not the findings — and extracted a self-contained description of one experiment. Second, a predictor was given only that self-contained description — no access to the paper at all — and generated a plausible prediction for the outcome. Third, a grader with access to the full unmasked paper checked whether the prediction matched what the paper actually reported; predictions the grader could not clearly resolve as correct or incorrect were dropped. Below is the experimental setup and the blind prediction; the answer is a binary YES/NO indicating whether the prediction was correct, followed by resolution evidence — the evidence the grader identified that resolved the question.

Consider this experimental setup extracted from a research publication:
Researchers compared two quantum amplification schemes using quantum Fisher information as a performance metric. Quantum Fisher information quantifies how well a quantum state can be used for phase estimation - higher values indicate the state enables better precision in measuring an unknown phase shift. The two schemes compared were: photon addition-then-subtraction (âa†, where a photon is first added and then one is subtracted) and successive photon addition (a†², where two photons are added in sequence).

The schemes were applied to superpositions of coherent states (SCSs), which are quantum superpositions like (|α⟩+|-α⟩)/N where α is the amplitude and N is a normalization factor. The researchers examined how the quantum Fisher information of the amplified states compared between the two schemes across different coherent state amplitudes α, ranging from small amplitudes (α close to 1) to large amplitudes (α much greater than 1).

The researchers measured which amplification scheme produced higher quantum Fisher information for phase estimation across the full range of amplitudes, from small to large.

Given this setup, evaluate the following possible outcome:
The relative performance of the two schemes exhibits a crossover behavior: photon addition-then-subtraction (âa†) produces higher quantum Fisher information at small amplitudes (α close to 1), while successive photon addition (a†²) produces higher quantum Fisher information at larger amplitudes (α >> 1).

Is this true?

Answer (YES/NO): NO